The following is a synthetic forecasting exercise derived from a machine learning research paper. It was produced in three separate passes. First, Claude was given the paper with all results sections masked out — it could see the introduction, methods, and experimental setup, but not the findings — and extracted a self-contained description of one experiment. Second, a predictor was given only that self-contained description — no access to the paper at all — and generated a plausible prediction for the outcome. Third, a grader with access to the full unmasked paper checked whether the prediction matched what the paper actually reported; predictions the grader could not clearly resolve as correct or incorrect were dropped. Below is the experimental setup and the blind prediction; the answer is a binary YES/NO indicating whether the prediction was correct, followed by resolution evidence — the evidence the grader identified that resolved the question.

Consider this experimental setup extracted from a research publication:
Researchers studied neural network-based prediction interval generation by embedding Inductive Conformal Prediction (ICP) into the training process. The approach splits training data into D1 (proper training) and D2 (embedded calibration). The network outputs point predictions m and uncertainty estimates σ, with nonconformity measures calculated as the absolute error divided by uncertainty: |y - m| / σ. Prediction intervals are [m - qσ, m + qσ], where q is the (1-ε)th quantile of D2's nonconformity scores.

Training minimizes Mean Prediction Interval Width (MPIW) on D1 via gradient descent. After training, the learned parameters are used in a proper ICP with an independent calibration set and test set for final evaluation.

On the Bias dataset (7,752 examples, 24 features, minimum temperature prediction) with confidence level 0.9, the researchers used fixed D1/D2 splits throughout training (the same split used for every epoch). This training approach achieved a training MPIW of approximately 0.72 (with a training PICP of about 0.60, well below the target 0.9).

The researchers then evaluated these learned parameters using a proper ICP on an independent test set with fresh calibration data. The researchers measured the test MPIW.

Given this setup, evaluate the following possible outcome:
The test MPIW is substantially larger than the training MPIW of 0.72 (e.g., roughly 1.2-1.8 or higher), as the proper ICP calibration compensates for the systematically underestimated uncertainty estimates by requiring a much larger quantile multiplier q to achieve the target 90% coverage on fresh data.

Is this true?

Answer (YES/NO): YES